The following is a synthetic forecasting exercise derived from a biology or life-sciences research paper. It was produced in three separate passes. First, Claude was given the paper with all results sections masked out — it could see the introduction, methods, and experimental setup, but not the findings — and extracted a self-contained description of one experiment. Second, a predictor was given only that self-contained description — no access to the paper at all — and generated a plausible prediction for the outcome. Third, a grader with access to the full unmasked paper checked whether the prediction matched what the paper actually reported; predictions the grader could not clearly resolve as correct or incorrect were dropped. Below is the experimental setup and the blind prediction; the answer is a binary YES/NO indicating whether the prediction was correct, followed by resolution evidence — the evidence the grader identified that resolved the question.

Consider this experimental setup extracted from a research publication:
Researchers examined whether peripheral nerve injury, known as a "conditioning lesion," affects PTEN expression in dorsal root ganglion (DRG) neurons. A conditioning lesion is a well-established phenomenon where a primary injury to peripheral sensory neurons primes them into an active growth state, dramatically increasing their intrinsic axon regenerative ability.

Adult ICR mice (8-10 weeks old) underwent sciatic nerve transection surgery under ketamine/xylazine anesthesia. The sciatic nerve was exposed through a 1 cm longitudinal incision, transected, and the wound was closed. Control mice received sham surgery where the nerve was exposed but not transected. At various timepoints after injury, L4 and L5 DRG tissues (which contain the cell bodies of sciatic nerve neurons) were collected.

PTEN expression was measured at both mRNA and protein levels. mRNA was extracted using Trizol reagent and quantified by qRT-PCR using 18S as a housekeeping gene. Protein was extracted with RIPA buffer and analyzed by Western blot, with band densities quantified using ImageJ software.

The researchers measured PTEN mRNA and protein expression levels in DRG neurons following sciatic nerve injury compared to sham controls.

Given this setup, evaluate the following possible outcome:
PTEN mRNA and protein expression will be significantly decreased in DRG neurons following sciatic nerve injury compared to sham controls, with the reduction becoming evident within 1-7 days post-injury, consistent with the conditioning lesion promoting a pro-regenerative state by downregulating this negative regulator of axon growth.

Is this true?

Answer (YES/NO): YES